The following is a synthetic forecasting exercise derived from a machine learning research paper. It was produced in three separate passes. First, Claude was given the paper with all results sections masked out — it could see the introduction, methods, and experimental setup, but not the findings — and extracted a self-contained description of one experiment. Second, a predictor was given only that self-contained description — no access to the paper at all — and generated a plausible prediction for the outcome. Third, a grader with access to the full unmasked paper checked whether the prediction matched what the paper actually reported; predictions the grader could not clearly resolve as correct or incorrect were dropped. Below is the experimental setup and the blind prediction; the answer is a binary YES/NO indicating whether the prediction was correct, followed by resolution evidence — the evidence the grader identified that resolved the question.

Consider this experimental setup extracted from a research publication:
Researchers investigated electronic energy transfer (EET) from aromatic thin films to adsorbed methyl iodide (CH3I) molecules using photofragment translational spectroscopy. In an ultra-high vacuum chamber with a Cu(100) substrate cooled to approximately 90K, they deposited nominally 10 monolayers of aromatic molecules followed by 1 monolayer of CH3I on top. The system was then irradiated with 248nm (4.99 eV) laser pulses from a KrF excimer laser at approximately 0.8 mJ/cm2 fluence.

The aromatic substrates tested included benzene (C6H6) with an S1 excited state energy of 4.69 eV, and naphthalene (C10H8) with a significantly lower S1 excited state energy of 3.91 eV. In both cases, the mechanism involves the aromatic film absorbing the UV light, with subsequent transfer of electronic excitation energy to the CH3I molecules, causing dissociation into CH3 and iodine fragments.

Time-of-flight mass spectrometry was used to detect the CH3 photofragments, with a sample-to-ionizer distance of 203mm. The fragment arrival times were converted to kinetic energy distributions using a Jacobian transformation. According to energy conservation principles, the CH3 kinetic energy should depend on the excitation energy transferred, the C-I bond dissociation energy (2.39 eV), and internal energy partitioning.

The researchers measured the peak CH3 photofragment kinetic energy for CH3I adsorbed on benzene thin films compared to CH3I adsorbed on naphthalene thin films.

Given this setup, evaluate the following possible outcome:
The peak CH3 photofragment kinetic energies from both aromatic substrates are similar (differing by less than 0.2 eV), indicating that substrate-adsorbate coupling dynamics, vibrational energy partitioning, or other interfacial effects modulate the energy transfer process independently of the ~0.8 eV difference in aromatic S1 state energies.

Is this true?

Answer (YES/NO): NO